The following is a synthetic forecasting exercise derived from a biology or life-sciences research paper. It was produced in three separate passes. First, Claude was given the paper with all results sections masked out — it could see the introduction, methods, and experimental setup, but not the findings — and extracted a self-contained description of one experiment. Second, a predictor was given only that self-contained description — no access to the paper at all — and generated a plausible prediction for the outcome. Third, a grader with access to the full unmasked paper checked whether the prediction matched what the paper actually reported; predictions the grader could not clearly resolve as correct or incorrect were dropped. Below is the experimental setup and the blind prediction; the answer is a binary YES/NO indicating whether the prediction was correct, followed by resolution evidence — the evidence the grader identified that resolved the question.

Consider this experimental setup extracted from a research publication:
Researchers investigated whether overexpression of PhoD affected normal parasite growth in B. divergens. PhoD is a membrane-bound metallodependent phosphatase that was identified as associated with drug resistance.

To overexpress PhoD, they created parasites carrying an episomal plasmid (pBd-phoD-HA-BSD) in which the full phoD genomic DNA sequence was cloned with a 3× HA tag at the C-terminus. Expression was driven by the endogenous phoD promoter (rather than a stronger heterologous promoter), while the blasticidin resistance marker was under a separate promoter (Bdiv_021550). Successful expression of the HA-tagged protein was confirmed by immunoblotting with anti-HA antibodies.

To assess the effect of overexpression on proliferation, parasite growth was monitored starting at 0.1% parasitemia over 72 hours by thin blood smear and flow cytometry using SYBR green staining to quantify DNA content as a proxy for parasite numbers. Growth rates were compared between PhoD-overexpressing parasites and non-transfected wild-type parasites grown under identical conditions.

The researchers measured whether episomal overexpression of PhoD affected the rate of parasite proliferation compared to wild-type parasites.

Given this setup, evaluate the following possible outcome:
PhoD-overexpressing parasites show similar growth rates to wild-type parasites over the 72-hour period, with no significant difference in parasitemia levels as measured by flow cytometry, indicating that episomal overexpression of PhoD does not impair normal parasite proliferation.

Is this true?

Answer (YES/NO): YES